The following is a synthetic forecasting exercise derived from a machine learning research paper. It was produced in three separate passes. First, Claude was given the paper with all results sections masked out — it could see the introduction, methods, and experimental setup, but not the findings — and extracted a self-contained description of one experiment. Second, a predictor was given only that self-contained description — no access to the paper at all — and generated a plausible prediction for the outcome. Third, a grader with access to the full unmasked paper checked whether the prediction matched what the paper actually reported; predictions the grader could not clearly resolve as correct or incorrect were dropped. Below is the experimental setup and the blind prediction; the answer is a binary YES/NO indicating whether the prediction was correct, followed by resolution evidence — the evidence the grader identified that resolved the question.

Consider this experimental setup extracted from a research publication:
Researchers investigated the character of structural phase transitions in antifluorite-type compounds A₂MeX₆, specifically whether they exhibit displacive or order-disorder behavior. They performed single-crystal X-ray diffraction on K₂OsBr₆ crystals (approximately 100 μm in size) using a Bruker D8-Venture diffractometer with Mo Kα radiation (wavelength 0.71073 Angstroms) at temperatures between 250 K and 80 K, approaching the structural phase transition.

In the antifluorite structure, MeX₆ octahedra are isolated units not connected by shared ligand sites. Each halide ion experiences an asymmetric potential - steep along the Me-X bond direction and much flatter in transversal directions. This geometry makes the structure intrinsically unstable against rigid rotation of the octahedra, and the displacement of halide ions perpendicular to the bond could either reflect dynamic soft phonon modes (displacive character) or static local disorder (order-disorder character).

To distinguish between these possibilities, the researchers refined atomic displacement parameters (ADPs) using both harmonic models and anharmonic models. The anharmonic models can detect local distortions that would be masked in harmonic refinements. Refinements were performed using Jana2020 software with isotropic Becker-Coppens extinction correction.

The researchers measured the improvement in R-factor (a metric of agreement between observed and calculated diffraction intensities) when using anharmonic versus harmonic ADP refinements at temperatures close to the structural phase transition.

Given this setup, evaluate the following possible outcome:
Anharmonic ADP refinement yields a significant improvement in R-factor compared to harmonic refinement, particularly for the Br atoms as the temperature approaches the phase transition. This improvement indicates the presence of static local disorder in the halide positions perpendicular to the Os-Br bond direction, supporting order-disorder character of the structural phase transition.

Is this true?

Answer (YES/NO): NO